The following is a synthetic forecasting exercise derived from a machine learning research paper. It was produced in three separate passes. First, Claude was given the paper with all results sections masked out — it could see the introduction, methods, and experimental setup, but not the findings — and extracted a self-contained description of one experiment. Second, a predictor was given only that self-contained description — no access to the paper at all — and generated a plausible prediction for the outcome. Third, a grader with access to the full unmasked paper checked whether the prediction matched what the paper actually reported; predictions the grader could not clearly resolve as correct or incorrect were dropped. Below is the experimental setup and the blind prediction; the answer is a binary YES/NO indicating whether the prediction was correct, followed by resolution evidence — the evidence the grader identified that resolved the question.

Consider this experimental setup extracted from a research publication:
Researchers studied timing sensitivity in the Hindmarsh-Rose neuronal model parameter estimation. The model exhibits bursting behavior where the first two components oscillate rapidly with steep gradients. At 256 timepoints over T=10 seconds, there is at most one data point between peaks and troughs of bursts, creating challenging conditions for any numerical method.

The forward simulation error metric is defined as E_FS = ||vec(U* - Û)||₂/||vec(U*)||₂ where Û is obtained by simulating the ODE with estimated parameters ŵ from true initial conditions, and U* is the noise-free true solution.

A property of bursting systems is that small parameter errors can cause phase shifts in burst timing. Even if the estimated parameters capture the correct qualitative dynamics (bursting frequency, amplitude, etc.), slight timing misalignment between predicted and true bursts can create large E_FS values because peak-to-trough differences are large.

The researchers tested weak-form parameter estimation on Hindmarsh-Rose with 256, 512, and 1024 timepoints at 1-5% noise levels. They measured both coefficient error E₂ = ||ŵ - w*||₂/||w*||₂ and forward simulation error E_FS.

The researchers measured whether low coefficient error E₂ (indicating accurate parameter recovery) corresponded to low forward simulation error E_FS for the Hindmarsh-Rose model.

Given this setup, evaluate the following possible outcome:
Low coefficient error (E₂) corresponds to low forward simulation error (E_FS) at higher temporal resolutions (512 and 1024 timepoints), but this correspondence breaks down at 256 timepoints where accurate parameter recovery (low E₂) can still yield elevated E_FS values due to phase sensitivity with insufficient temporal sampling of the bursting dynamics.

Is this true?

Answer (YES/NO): NO